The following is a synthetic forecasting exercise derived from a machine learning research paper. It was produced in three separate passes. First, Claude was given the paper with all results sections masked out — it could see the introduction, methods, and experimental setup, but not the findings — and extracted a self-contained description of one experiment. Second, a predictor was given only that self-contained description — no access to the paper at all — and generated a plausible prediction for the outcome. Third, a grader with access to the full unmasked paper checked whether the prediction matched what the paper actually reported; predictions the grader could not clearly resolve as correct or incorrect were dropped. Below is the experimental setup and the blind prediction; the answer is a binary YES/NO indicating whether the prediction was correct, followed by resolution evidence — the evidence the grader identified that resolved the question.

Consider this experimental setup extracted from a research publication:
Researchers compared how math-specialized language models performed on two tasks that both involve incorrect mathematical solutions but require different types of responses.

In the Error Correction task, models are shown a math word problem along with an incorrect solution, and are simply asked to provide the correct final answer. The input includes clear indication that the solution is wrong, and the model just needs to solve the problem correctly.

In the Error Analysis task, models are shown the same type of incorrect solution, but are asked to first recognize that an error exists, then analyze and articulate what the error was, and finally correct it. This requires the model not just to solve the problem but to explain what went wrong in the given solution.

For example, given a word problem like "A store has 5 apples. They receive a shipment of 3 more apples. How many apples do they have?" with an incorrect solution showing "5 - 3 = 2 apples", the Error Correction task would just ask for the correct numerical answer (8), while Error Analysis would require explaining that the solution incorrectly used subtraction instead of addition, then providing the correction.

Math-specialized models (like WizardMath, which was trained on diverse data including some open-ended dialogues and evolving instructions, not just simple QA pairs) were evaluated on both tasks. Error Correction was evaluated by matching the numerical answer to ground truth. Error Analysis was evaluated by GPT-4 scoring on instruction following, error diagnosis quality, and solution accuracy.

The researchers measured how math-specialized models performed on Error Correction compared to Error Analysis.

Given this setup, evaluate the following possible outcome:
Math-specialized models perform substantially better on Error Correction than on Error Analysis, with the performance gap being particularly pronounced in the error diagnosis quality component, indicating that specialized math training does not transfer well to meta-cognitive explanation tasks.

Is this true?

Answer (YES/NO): YES